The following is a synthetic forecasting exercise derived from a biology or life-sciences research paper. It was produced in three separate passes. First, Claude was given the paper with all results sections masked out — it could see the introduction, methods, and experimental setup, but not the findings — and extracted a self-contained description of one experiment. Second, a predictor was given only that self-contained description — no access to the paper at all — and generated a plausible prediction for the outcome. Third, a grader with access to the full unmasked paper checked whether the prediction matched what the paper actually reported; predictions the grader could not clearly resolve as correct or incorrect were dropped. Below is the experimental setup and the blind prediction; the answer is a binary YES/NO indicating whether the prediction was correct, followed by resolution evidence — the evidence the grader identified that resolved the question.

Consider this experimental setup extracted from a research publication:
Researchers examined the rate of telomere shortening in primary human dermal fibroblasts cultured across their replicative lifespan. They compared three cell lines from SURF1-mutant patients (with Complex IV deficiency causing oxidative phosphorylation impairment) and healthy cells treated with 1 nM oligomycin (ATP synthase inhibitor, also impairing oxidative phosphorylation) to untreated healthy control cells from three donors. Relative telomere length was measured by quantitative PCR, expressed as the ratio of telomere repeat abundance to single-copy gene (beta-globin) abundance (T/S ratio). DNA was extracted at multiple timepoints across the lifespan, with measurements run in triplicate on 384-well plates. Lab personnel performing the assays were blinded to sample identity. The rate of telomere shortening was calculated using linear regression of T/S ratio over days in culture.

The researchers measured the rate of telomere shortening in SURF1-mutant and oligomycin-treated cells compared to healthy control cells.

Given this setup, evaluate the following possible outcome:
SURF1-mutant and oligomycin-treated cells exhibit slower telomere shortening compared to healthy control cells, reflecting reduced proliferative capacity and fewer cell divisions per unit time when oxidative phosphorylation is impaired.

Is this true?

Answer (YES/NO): NO